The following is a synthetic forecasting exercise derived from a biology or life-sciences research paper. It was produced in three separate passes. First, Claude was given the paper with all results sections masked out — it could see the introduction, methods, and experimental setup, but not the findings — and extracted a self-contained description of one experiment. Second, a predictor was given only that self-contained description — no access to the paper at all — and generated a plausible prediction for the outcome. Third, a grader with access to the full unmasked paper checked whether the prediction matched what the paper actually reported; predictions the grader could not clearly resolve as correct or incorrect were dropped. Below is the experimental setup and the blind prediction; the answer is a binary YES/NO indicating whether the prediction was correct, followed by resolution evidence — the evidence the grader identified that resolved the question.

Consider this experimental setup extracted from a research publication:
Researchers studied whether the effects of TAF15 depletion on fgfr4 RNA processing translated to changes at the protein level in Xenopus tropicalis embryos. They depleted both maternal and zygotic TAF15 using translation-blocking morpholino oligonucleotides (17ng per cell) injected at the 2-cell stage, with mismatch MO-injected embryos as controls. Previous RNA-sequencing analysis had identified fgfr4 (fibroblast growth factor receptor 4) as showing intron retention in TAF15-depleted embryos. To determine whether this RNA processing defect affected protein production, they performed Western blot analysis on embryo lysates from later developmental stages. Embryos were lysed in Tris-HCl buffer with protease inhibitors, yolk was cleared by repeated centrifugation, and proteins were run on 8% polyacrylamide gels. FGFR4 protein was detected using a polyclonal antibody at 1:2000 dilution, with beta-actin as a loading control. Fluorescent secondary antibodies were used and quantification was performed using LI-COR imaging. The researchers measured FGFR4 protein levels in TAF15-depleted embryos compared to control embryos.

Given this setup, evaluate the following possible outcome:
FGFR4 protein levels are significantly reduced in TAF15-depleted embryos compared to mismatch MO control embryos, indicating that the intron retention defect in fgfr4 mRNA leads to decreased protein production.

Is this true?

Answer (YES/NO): YES